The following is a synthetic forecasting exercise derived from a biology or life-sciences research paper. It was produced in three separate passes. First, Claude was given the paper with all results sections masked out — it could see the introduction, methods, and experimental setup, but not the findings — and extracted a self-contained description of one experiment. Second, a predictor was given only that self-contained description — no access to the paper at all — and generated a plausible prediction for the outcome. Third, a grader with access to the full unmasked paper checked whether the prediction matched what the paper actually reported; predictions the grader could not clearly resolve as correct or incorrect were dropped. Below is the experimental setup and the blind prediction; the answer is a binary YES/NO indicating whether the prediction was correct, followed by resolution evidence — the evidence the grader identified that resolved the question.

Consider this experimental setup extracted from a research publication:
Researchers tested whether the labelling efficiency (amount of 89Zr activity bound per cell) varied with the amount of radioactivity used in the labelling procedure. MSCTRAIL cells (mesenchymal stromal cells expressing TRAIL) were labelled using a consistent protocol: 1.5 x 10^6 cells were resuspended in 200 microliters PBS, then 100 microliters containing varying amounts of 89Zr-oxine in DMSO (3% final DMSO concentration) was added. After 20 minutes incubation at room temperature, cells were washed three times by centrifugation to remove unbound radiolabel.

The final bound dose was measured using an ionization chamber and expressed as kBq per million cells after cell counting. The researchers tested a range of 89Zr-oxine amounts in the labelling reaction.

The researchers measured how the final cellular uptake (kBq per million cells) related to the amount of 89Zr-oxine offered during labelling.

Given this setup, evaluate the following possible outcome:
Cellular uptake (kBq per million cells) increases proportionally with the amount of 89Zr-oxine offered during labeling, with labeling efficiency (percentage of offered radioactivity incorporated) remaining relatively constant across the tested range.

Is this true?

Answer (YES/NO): NO